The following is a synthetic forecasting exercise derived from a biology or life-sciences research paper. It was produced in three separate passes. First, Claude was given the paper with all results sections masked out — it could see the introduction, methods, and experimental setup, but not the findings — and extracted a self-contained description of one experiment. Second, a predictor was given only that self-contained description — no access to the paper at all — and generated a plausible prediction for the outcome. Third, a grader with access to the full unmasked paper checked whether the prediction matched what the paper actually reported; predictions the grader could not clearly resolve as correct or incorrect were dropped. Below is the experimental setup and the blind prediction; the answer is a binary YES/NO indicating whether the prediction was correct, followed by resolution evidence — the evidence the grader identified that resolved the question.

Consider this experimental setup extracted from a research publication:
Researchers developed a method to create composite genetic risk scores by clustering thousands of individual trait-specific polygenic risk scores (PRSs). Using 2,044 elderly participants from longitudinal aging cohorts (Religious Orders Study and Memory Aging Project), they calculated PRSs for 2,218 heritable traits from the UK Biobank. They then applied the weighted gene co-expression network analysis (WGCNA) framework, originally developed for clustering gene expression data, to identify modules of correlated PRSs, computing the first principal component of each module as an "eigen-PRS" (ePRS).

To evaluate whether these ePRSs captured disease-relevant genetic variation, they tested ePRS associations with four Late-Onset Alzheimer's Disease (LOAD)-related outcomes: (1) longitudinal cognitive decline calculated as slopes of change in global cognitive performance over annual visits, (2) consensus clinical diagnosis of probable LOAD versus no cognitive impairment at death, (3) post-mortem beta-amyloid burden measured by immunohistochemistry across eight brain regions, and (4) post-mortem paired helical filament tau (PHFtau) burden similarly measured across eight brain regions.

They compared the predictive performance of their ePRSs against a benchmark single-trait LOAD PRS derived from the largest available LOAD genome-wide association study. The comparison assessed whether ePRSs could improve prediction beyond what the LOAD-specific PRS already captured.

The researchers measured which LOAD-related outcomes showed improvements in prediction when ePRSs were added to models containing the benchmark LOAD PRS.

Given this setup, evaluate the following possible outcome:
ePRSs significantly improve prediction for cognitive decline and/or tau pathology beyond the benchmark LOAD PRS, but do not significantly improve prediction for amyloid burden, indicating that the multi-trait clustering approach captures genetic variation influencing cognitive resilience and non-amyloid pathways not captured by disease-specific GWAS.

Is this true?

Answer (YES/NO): NO